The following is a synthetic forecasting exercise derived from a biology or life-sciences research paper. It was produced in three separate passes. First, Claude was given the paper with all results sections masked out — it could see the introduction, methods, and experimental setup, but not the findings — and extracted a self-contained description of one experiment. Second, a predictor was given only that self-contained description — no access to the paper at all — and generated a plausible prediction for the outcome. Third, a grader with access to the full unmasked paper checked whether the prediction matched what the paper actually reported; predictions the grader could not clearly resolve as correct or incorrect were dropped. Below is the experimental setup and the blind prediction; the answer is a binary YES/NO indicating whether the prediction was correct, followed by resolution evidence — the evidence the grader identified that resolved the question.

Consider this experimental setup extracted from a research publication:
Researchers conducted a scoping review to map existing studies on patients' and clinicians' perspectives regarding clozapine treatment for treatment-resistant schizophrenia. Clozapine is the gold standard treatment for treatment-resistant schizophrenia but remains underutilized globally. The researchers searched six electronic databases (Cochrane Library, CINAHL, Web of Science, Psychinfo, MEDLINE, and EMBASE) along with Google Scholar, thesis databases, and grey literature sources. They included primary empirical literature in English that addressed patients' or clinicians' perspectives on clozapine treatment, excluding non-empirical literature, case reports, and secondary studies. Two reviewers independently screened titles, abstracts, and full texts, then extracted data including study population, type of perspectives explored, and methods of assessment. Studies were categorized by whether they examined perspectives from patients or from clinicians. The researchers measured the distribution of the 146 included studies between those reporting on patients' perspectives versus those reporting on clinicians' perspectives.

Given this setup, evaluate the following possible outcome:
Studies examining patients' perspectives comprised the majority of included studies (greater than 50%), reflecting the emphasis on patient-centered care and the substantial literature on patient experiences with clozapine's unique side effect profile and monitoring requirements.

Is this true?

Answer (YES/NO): NO